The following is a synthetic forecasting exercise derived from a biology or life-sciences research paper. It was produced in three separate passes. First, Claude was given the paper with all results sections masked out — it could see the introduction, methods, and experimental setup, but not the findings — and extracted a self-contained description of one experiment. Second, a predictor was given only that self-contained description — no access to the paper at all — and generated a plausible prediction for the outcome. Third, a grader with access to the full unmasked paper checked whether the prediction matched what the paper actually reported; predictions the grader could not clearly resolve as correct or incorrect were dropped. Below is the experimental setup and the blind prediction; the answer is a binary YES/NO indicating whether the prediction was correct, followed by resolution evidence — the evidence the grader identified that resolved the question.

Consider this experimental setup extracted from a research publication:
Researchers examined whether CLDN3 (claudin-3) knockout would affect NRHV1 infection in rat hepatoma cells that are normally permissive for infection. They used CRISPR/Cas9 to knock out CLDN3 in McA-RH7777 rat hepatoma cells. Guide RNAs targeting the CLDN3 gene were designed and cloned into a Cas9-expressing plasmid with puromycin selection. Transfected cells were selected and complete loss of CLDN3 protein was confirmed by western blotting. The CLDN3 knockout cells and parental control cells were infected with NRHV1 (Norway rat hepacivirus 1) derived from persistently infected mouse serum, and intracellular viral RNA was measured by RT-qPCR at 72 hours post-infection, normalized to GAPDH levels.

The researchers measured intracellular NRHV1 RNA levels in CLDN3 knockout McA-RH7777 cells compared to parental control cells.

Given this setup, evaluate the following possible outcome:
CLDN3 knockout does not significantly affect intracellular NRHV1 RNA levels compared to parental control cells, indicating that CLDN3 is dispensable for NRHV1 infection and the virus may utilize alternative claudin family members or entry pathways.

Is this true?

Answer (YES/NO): NO